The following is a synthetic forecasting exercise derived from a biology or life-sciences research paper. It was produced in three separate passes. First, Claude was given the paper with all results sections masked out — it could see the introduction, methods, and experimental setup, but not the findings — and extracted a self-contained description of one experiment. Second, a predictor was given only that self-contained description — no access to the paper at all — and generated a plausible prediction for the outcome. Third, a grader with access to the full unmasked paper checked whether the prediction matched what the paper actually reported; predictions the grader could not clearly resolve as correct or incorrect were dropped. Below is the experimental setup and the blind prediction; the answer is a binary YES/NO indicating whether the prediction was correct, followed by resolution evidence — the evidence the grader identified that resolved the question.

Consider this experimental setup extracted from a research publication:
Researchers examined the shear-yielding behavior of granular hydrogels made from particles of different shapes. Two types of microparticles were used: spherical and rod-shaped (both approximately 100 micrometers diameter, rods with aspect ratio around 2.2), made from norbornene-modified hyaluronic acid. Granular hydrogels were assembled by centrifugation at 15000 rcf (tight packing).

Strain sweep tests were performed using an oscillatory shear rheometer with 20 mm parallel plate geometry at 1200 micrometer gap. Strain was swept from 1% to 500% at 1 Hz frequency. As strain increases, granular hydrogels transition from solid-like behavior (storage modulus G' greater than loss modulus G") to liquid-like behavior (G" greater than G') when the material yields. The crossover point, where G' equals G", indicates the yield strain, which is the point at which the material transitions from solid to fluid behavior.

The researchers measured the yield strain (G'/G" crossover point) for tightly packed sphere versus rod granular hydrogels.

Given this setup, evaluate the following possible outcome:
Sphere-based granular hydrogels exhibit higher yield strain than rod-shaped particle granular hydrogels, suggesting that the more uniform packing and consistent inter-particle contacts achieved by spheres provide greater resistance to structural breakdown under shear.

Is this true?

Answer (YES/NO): NO